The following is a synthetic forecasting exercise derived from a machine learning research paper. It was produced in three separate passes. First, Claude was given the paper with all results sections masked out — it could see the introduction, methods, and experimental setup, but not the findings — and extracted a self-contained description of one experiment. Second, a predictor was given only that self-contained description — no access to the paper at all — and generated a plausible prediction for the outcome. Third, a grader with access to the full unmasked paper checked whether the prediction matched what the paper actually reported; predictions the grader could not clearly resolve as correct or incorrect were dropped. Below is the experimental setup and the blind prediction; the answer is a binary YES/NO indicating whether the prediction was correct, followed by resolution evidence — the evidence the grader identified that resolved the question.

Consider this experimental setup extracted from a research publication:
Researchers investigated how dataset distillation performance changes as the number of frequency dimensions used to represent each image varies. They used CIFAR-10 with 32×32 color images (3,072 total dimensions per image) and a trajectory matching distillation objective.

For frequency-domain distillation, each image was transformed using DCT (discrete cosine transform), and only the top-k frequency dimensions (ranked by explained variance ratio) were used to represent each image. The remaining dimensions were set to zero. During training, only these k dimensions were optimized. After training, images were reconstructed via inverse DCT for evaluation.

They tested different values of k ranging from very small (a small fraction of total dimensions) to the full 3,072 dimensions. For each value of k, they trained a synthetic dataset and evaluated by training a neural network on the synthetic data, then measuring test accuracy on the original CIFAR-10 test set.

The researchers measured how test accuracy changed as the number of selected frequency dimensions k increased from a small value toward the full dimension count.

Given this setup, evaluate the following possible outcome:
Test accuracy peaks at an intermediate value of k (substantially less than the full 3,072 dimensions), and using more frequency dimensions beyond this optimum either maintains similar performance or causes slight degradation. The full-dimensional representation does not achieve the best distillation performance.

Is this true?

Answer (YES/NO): NO